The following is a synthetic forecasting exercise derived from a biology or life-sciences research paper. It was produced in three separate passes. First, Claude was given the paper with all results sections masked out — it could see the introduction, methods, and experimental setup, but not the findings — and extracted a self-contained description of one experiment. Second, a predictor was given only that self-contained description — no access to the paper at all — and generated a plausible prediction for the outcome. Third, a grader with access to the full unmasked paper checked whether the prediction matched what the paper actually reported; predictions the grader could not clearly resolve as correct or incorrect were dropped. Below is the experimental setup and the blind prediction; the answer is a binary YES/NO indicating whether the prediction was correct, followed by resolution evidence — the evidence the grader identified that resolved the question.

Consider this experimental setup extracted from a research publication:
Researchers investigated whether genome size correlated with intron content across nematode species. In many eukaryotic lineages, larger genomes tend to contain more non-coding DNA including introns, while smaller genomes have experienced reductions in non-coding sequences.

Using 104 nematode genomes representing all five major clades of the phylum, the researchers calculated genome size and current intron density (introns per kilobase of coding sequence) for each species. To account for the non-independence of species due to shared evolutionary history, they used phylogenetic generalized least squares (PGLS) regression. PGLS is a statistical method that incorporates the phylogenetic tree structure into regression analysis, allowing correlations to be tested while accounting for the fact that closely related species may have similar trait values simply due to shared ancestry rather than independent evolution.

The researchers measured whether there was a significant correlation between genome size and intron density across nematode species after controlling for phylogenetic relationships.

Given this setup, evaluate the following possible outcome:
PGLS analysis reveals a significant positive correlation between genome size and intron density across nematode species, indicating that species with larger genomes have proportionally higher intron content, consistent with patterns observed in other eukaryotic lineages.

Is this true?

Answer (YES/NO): NO